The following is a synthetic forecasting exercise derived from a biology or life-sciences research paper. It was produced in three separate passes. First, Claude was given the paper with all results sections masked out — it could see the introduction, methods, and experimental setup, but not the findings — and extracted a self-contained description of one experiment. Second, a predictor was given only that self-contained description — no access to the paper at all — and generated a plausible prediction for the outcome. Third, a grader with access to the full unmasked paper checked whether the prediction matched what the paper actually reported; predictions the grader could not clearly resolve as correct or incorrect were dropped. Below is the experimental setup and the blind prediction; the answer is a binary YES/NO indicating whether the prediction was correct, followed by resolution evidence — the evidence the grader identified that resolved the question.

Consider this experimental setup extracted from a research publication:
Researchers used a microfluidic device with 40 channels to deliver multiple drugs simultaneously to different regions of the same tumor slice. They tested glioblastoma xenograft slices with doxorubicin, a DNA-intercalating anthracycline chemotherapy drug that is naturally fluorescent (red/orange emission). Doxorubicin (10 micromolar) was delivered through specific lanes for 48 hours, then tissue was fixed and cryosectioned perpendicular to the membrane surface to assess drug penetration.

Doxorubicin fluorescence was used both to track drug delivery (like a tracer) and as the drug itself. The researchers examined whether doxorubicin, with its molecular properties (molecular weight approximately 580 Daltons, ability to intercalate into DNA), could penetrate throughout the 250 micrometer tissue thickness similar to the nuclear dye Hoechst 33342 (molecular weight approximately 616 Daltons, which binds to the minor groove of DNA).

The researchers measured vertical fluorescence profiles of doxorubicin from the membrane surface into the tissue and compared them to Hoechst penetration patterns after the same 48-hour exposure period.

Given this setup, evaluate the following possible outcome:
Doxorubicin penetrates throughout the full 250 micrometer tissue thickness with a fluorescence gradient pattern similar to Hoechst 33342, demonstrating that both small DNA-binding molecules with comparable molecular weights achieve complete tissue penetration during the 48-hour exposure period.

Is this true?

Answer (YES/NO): YES